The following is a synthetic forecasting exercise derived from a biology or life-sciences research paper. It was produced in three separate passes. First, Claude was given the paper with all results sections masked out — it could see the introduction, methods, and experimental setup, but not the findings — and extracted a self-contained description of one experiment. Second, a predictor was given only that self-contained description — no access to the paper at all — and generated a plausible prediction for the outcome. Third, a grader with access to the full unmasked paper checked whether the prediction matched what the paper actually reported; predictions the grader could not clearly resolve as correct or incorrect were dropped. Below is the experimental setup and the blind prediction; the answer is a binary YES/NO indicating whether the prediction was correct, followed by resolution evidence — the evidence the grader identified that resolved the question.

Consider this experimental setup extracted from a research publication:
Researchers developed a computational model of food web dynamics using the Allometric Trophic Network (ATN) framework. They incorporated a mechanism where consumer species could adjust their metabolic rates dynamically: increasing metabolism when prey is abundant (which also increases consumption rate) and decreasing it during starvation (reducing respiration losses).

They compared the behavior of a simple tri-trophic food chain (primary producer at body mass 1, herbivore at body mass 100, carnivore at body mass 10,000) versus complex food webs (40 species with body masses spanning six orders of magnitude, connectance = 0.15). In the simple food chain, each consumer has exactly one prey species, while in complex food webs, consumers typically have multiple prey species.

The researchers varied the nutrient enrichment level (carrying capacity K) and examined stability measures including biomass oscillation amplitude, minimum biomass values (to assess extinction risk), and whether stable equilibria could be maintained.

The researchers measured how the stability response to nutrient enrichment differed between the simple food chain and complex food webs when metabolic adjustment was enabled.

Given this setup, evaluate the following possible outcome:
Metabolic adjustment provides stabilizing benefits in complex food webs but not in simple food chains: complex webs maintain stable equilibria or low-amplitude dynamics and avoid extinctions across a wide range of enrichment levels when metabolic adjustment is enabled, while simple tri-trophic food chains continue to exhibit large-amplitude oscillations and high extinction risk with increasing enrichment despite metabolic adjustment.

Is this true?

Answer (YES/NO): NO